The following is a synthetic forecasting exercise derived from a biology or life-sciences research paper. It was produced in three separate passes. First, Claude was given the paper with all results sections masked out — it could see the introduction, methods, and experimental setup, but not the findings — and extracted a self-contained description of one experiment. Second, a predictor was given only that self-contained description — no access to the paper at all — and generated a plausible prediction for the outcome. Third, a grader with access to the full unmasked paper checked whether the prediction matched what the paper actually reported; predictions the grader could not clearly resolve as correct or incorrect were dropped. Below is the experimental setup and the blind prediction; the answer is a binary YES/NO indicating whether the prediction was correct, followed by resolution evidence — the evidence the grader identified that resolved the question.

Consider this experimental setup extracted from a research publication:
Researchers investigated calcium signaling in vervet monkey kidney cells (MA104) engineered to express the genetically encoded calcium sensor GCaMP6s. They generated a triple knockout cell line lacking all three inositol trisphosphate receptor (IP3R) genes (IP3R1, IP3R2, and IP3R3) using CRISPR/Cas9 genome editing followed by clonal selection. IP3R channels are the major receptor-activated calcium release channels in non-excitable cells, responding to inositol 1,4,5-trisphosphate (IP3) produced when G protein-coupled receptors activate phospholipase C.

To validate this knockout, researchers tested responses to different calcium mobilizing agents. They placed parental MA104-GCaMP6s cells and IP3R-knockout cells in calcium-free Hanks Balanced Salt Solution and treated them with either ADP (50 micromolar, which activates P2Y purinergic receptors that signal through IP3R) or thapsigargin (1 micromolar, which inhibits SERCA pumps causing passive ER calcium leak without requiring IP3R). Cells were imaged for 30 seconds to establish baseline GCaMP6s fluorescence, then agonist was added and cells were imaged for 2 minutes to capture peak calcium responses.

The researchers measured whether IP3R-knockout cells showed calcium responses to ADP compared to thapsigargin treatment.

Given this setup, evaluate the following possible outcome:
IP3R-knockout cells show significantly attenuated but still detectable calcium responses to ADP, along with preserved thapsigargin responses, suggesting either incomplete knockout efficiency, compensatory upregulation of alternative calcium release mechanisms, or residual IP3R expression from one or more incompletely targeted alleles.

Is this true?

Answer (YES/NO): NO